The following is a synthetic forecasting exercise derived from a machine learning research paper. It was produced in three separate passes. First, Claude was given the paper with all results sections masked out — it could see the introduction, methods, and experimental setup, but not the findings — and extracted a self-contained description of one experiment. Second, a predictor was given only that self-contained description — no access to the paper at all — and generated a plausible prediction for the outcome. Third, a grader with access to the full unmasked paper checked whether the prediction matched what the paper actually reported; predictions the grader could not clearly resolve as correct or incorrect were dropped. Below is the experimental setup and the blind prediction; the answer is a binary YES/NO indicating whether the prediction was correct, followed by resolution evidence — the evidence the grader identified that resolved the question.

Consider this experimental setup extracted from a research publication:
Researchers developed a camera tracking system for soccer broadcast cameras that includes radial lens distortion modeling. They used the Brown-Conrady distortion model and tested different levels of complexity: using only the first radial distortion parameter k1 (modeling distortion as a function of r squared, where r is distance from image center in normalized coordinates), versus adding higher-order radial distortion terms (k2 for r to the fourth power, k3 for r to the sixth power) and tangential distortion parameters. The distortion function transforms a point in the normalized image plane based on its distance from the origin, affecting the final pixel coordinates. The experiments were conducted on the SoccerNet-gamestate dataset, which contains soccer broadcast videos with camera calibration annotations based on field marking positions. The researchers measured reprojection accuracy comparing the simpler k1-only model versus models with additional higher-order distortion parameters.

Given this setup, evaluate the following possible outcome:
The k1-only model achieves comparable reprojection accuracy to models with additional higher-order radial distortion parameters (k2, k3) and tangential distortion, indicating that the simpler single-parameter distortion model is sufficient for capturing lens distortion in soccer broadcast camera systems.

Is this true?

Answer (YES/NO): YES